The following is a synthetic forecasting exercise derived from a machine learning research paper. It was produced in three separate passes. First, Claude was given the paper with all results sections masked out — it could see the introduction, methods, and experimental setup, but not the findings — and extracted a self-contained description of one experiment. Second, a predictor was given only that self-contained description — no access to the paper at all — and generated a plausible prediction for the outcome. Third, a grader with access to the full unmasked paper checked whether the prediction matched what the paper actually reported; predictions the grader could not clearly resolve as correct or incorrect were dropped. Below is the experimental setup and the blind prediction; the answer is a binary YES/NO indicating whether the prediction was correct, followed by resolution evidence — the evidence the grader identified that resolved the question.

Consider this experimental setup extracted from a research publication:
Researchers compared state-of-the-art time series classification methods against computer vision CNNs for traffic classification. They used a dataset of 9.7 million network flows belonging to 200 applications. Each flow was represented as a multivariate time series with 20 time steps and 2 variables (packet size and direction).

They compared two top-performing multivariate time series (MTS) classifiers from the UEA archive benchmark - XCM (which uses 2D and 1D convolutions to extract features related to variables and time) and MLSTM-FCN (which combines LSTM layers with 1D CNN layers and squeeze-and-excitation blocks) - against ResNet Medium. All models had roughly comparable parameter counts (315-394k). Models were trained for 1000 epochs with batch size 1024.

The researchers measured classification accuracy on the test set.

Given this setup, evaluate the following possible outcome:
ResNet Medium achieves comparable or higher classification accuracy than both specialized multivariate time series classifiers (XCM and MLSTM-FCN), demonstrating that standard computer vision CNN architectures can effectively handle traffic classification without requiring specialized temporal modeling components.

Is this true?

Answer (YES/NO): YES